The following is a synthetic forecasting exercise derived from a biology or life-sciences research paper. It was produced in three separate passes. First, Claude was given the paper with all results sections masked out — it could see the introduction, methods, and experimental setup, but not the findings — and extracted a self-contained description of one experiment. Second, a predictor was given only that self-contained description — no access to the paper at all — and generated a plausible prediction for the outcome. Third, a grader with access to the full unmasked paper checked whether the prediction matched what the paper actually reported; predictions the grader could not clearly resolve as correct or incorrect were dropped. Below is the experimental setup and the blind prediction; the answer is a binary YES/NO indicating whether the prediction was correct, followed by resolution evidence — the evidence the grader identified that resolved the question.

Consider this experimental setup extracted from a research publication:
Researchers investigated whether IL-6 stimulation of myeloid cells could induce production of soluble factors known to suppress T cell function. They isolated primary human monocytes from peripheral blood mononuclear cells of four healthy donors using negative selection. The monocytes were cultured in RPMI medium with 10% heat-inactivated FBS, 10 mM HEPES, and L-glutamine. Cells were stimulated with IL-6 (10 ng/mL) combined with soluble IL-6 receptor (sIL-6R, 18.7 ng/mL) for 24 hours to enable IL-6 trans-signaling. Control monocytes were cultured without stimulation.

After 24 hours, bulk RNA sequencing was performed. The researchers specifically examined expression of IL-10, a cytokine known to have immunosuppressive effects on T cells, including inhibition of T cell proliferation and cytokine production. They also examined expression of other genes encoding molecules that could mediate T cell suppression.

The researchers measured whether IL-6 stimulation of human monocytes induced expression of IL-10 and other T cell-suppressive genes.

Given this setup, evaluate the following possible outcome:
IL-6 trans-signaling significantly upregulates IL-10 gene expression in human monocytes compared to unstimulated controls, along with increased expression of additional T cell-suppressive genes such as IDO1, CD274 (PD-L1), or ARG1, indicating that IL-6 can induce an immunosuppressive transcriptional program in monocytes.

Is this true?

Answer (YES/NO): NO